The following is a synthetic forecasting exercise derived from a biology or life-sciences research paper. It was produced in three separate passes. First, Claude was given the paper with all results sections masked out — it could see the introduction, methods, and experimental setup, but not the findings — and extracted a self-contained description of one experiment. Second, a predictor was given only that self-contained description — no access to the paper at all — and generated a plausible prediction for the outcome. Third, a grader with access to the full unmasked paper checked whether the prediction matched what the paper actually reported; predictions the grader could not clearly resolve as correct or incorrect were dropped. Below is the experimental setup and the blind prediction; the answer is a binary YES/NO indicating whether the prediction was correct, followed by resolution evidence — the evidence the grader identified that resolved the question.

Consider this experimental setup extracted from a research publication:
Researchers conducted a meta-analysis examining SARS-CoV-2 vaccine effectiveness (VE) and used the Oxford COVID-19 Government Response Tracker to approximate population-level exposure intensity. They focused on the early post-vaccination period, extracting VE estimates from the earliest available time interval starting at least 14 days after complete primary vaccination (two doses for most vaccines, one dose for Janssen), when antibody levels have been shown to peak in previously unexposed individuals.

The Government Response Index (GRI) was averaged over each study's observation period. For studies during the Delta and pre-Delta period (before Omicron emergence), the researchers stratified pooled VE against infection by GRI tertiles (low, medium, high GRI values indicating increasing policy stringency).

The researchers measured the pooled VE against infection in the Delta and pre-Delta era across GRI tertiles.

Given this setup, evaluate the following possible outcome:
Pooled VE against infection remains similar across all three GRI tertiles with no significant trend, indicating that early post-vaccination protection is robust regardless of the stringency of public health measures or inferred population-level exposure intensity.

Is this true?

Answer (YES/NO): NO